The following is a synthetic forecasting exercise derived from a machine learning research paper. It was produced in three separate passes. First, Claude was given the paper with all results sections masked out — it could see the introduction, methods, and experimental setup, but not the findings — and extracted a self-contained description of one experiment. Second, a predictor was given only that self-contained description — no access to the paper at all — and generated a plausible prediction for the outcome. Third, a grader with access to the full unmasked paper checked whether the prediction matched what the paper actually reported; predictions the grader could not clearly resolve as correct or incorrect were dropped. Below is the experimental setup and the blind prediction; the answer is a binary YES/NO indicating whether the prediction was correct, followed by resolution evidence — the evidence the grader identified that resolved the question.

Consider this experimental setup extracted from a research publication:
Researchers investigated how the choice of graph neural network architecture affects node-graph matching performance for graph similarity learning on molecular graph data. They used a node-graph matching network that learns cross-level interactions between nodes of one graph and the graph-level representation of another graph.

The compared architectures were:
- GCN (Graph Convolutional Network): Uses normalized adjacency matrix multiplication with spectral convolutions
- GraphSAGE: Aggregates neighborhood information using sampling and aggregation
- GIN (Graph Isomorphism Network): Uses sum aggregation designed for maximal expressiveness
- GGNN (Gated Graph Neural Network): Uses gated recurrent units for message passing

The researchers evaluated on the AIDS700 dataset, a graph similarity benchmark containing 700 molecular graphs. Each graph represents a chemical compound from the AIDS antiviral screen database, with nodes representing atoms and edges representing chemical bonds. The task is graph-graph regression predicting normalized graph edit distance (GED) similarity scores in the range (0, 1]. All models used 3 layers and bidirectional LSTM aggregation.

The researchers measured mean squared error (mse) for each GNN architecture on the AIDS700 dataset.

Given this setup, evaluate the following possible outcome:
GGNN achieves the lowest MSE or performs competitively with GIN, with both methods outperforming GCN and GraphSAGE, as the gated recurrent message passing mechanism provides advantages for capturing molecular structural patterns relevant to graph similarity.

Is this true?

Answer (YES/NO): NO